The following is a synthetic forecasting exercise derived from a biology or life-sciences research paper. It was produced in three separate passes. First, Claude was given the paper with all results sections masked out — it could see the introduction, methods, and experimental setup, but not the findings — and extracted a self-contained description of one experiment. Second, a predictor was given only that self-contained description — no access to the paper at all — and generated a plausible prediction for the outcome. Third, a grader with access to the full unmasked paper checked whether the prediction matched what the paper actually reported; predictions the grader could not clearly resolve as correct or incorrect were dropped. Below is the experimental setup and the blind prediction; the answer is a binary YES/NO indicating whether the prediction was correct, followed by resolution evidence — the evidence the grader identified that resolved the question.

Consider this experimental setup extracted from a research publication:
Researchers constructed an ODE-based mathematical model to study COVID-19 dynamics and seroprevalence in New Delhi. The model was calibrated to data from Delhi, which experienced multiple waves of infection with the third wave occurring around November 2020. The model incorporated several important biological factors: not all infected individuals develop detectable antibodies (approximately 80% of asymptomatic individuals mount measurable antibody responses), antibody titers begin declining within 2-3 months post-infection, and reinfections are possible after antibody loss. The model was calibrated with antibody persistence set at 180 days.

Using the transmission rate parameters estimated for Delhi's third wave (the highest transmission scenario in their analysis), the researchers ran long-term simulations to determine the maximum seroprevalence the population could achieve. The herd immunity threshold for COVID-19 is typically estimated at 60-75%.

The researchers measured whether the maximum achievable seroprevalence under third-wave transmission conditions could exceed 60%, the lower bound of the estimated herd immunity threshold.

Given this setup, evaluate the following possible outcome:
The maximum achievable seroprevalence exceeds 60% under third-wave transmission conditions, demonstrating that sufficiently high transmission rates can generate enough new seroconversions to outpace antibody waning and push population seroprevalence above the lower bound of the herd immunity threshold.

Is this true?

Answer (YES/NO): NO